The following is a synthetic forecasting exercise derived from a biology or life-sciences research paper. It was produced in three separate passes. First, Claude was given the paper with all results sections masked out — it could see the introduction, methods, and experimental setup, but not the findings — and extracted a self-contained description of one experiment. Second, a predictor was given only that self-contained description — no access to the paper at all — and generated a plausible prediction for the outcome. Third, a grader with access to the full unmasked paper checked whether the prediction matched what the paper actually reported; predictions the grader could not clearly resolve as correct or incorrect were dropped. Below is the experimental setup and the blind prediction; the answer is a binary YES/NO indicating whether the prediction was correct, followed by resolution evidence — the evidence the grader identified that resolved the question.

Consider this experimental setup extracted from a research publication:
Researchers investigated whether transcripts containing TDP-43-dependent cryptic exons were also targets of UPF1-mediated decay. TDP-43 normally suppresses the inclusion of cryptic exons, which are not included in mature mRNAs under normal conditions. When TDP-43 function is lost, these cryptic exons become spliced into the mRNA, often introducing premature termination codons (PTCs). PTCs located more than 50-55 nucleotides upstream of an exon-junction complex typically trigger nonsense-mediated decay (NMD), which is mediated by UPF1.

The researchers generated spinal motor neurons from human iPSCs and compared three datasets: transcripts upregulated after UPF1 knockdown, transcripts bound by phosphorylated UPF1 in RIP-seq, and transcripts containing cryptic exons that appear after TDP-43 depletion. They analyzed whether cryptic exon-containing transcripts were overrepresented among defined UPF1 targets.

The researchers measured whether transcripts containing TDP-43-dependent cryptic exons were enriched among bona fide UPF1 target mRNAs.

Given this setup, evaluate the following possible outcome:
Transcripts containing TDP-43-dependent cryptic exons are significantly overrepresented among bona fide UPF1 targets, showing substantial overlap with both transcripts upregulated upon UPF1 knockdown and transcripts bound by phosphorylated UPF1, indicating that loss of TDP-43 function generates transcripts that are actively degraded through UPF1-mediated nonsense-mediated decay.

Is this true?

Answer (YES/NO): NO